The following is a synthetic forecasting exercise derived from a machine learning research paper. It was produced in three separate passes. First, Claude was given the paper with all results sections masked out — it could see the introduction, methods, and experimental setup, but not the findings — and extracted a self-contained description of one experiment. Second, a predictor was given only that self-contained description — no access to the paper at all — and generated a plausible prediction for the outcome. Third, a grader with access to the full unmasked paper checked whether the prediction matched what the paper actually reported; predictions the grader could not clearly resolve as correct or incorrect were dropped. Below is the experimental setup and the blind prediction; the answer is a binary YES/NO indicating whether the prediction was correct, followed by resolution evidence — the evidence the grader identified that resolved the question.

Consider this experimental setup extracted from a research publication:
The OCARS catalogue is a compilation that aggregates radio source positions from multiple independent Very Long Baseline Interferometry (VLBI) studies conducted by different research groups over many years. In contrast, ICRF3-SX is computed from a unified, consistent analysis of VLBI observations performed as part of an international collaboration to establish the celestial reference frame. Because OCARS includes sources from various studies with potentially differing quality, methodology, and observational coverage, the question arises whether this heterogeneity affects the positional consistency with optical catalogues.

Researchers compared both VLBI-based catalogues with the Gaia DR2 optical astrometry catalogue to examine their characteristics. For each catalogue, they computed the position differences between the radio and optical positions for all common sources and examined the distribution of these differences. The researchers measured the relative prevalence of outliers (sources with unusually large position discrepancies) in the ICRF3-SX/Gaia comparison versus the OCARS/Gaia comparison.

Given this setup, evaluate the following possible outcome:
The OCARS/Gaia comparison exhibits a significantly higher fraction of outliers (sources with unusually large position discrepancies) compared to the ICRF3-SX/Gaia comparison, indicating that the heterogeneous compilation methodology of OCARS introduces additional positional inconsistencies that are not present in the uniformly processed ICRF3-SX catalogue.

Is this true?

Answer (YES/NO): YES